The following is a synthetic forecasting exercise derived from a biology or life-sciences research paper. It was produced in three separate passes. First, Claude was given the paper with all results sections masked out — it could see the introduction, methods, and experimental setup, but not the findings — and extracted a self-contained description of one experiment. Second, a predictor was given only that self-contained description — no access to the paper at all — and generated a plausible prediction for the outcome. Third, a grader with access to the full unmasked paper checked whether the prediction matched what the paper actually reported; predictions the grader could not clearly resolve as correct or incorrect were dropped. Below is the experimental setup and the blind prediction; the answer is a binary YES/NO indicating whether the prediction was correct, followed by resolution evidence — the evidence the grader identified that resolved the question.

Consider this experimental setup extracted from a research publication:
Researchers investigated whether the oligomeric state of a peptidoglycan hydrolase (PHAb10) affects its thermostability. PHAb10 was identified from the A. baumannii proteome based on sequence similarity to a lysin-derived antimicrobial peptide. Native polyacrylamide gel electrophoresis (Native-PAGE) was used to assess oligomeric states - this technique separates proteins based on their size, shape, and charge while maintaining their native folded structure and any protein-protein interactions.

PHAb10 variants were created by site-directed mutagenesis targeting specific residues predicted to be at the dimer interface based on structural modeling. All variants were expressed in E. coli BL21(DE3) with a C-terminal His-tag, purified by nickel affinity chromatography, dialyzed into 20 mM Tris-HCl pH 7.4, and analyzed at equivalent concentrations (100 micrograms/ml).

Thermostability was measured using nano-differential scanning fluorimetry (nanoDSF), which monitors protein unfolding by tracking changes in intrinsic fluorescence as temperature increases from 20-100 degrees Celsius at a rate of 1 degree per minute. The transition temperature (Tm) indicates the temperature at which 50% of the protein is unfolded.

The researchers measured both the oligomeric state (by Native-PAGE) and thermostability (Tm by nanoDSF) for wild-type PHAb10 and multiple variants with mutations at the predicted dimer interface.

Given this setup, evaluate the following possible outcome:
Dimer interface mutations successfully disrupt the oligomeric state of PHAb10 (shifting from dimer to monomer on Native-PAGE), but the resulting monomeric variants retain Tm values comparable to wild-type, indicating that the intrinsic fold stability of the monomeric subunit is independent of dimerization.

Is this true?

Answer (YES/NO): NO